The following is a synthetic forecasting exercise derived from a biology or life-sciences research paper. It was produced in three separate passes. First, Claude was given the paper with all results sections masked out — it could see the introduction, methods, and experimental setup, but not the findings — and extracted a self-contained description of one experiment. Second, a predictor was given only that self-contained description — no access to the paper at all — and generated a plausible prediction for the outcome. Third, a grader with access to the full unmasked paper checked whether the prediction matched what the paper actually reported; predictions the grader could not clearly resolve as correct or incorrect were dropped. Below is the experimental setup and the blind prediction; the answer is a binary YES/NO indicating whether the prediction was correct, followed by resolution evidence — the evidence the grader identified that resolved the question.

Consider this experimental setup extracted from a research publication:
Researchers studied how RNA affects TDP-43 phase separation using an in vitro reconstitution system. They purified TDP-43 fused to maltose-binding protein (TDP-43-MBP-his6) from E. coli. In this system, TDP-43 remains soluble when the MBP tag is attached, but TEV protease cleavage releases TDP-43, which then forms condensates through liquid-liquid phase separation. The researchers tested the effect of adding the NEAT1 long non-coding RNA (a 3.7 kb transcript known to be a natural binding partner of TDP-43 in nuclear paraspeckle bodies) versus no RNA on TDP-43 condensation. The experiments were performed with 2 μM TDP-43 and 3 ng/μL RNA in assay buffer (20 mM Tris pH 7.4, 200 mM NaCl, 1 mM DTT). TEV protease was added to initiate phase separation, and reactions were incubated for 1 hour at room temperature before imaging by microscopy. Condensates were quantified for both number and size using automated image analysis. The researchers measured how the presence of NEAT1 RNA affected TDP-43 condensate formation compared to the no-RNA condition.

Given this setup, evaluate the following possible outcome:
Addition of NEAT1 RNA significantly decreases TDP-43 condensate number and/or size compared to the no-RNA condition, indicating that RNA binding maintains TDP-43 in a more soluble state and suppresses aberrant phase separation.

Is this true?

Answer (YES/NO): NO